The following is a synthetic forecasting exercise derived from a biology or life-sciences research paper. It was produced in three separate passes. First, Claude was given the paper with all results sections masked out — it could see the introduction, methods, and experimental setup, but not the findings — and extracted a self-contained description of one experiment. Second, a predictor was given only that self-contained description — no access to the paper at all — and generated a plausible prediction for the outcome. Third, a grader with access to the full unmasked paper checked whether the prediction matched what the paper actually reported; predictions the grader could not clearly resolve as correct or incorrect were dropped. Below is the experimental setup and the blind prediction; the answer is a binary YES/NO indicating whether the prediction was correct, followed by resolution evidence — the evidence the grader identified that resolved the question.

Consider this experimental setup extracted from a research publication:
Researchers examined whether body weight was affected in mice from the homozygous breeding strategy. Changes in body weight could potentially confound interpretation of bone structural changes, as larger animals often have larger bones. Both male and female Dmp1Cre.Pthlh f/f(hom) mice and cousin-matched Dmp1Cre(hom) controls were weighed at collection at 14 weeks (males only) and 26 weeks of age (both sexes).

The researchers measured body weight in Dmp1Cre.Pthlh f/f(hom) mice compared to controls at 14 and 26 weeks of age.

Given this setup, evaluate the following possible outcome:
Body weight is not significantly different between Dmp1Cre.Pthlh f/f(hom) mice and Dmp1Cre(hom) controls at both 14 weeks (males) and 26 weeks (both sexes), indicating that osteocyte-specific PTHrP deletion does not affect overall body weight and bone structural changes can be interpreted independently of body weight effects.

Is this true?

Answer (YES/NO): YES